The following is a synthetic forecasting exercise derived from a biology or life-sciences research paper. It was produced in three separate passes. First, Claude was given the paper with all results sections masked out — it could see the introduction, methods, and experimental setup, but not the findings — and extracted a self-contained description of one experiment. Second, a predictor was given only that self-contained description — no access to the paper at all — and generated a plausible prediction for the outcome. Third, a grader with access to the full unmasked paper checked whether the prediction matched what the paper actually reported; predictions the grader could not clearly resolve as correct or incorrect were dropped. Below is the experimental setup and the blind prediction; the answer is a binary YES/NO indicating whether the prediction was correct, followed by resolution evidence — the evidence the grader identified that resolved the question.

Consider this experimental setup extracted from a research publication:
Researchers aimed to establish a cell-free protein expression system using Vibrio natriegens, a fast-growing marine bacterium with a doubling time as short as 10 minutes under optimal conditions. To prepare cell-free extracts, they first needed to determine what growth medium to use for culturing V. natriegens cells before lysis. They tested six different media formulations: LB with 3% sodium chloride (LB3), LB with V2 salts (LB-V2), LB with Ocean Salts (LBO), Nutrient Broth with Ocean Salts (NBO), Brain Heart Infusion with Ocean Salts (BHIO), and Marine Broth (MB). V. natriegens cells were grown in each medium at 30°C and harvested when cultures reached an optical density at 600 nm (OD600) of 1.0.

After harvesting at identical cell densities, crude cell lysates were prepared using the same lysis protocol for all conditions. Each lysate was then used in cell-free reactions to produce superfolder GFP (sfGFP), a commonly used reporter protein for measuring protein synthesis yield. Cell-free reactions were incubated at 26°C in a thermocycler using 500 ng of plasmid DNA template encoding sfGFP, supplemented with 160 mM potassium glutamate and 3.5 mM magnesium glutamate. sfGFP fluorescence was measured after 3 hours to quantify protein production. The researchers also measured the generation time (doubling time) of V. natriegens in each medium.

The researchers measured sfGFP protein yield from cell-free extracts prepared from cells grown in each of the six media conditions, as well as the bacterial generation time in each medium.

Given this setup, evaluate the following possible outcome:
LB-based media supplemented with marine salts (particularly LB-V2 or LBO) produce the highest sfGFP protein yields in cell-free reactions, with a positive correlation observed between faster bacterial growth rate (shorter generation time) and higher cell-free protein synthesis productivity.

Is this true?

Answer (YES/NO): NO